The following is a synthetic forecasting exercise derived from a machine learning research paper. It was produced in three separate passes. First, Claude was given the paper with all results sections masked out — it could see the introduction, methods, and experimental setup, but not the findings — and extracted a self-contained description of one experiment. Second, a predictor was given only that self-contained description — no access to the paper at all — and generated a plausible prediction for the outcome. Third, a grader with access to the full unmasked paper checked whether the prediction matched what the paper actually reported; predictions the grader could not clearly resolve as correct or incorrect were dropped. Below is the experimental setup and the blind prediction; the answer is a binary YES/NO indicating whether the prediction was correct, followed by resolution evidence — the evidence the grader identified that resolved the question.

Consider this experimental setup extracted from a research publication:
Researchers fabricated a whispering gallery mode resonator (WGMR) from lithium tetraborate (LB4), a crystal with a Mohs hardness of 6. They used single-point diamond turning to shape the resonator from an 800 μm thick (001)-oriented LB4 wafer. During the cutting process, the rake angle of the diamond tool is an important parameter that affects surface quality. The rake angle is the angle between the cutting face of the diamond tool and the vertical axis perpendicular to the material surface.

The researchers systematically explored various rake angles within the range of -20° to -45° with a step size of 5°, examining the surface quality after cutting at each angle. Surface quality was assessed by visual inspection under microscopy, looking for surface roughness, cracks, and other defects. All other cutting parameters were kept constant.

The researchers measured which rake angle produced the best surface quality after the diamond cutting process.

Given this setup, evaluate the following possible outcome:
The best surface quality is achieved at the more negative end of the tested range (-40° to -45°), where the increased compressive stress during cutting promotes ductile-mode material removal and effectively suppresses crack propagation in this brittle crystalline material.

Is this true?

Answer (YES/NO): NO